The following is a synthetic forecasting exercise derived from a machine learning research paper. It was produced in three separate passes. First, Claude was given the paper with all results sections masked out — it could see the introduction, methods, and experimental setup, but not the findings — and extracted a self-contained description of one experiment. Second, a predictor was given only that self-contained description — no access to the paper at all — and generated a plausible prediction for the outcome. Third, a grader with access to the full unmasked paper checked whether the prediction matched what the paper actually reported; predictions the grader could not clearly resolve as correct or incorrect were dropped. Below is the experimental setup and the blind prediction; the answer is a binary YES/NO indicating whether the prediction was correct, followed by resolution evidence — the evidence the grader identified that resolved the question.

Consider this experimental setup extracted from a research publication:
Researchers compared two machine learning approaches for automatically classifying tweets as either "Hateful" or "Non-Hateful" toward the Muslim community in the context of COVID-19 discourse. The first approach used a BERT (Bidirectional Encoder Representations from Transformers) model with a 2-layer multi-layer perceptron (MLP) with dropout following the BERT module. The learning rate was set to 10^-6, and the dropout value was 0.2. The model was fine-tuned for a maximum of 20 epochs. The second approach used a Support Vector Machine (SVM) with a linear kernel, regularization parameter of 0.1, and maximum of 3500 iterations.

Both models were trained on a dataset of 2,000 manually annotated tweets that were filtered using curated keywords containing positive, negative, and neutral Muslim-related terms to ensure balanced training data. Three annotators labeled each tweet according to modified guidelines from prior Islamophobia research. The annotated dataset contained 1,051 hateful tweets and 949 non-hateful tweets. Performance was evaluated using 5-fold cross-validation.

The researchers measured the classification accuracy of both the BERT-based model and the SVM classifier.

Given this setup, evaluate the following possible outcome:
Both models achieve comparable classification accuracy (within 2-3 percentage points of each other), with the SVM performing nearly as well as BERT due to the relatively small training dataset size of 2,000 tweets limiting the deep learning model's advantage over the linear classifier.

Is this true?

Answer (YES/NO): NO